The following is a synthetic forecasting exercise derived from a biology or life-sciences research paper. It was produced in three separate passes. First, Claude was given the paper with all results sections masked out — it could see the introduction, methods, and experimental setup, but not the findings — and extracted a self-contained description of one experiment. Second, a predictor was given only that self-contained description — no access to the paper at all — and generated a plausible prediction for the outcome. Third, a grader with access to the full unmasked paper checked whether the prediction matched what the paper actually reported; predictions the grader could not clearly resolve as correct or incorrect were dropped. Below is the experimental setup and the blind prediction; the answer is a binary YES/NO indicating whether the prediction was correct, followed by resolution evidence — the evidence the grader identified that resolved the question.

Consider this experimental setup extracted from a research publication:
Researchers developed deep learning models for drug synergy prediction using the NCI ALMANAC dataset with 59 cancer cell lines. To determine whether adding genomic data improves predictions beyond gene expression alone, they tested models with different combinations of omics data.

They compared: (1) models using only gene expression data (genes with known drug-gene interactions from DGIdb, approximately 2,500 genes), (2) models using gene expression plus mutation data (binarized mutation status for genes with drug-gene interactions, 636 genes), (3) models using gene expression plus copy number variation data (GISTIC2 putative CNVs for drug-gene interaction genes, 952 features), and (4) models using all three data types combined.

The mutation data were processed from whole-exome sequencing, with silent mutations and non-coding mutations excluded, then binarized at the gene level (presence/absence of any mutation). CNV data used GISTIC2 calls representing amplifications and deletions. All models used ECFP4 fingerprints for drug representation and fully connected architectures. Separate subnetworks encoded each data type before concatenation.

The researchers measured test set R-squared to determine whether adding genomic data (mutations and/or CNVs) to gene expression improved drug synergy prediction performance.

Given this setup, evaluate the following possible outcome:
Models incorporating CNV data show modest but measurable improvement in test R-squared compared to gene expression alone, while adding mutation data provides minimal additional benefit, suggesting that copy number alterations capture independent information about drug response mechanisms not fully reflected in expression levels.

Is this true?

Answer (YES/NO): NO